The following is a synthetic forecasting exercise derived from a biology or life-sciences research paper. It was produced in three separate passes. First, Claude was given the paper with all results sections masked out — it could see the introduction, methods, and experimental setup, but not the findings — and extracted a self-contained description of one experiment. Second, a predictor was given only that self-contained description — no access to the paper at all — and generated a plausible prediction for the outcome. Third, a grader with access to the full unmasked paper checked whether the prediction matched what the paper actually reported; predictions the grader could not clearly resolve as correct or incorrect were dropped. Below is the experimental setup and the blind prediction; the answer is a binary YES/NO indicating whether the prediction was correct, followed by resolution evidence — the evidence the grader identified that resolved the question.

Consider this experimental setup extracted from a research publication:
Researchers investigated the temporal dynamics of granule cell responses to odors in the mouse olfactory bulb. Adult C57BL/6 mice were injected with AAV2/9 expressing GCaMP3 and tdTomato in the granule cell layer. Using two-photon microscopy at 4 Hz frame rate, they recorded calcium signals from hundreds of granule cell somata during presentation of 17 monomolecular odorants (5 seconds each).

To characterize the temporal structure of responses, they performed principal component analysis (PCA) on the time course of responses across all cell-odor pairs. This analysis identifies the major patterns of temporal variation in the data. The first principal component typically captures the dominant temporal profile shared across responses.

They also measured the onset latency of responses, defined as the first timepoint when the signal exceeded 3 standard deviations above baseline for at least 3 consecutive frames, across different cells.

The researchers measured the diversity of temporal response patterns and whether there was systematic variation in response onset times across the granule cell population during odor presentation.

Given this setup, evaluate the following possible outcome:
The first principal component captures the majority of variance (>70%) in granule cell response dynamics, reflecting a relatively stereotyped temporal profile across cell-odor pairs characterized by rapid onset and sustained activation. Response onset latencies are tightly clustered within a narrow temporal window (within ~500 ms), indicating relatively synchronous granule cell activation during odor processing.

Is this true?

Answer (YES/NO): NO